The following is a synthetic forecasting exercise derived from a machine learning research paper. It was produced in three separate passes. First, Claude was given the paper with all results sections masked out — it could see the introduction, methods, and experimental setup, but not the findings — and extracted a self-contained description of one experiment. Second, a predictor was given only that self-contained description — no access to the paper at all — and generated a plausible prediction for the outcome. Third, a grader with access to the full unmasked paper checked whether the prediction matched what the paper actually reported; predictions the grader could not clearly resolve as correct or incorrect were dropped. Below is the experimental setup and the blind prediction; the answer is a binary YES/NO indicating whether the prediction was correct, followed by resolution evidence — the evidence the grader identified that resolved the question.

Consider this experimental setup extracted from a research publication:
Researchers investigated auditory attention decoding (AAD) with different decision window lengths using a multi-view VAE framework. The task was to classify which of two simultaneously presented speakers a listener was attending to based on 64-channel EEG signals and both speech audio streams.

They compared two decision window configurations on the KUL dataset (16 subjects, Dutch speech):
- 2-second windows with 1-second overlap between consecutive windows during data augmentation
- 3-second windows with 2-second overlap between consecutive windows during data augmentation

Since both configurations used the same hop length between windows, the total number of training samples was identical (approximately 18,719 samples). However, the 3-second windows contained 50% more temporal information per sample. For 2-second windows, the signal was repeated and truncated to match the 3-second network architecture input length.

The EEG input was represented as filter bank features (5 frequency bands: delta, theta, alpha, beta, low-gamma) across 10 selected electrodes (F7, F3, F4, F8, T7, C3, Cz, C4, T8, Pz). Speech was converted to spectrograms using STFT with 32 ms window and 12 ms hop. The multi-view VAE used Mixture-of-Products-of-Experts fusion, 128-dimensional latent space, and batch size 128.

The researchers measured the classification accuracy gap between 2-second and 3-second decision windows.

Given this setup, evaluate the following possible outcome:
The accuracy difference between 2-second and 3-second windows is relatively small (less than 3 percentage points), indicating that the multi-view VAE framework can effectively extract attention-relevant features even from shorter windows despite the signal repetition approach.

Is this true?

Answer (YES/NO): NO